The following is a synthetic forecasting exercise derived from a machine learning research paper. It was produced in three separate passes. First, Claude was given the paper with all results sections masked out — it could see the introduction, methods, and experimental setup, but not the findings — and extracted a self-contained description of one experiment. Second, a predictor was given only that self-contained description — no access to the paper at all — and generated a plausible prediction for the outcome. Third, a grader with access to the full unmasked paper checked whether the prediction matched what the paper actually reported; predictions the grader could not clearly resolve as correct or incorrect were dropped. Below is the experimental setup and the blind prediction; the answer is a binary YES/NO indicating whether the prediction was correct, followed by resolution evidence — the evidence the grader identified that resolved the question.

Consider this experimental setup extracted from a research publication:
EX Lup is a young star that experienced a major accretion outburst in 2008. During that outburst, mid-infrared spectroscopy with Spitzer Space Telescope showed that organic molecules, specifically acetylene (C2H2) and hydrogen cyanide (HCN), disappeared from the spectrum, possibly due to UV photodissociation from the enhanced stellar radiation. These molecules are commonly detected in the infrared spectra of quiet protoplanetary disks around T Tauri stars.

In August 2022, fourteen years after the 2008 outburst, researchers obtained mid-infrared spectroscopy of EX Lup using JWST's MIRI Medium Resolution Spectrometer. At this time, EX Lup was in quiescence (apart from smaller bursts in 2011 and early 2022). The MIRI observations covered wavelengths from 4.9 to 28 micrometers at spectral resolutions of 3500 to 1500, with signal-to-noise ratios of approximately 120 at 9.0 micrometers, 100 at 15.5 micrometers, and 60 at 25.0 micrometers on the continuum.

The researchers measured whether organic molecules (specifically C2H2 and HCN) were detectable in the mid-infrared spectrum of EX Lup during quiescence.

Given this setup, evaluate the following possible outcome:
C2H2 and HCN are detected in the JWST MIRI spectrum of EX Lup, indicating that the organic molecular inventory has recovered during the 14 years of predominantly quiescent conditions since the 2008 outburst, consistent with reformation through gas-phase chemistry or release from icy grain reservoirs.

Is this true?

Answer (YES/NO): YES